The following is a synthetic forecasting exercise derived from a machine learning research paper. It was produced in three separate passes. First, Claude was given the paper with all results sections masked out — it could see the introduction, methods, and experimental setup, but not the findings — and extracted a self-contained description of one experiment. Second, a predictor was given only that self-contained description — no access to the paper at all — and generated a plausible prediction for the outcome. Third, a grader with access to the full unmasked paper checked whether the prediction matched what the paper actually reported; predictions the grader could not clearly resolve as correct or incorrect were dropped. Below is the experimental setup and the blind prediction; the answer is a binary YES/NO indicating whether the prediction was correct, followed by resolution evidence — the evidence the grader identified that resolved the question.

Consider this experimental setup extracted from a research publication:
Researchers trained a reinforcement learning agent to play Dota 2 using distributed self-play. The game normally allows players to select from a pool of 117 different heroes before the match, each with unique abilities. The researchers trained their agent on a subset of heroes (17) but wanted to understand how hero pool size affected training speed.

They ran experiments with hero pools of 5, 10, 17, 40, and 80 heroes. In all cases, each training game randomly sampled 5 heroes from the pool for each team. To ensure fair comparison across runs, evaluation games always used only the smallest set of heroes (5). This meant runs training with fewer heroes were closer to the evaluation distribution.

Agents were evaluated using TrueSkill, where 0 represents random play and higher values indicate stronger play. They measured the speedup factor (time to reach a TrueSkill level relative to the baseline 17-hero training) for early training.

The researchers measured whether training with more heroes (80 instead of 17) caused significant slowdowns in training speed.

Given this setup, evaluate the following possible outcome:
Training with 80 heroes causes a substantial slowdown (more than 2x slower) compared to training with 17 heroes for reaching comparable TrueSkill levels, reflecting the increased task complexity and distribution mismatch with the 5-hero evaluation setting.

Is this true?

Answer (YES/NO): NO